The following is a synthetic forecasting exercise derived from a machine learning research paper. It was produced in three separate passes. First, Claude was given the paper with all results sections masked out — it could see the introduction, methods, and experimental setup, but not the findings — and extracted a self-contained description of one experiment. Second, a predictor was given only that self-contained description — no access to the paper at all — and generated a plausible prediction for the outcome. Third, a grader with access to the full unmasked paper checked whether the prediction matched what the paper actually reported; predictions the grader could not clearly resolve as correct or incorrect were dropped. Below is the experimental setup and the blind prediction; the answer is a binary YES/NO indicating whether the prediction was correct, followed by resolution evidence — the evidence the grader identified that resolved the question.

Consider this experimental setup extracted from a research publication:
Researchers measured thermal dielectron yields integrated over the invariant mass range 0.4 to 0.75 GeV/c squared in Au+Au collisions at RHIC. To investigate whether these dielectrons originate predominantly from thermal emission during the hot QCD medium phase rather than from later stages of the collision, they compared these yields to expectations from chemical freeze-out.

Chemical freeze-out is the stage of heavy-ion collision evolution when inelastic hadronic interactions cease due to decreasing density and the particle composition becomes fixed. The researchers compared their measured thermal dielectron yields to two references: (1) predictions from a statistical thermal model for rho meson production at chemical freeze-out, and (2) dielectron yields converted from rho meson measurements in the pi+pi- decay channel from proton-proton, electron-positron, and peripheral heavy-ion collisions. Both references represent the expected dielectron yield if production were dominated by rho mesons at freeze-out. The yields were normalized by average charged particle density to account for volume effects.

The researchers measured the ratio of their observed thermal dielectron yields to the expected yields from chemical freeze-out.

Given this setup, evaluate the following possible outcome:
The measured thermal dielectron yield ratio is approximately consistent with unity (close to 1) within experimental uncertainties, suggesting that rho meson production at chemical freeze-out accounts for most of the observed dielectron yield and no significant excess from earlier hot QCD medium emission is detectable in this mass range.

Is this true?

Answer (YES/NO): NO